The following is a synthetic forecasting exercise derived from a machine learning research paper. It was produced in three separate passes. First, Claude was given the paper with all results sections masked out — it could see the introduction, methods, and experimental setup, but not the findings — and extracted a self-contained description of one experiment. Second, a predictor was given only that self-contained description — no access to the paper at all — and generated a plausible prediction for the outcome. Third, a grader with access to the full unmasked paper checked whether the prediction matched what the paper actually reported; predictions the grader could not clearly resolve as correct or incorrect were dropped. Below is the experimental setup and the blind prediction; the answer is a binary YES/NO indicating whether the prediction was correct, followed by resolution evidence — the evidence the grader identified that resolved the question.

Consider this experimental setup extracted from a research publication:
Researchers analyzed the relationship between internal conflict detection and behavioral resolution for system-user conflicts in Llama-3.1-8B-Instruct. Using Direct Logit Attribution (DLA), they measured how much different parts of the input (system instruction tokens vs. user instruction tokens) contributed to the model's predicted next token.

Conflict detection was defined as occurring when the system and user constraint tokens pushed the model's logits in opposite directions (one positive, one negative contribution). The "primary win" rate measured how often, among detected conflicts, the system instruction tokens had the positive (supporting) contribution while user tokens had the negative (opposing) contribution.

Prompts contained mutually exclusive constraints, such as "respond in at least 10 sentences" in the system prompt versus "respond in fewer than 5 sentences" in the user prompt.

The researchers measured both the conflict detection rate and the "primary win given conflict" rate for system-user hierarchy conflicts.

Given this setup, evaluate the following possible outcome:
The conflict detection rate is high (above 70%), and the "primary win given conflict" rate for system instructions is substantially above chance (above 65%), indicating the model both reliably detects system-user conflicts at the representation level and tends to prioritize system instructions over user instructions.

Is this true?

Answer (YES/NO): NO